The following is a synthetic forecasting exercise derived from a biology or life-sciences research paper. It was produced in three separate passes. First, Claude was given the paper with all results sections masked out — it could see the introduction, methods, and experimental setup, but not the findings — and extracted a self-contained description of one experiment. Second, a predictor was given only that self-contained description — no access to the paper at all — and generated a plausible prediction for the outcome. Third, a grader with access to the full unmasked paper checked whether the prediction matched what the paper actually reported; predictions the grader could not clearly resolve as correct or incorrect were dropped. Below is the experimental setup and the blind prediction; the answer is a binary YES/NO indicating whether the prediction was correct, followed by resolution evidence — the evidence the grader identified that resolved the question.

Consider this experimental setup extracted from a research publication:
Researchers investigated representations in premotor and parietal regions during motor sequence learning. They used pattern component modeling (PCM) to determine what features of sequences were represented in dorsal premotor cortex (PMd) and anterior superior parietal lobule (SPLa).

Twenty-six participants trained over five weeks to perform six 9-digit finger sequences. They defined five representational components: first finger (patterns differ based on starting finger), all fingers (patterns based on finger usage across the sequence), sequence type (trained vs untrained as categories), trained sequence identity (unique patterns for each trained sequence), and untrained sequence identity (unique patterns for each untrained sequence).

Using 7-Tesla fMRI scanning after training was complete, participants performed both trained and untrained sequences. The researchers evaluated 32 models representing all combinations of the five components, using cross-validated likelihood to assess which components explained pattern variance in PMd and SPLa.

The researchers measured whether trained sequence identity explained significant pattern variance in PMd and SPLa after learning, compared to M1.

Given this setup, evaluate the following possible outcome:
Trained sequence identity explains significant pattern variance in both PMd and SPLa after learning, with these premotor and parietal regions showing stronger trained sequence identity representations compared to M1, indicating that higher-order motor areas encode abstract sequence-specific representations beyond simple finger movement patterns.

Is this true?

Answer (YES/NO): YES